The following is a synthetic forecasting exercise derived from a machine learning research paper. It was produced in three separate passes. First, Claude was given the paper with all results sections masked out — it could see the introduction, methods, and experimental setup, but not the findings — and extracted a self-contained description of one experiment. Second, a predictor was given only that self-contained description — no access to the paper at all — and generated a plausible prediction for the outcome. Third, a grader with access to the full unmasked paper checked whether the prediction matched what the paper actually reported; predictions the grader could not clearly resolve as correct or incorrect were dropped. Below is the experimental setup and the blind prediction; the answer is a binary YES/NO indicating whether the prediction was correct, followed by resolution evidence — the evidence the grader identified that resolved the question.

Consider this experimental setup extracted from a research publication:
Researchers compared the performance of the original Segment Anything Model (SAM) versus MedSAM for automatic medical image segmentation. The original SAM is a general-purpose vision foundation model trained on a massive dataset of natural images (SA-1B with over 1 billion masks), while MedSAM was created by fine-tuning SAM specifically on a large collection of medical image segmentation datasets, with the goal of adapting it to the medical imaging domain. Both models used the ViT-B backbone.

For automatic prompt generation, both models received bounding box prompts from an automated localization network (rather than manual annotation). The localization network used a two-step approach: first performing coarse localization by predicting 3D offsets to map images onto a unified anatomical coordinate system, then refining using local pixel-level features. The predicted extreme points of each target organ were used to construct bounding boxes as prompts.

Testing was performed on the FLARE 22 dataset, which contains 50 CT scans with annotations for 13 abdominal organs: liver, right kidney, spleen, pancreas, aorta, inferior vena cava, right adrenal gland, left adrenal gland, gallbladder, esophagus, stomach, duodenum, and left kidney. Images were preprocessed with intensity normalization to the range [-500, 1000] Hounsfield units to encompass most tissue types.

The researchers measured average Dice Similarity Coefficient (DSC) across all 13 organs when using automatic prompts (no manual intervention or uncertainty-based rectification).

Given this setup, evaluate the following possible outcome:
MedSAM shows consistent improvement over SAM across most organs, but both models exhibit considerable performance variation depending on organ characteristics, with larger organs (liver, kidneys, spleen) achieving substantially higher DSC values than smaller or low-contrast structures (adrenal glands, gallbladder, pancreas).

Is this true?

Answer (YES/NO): NO